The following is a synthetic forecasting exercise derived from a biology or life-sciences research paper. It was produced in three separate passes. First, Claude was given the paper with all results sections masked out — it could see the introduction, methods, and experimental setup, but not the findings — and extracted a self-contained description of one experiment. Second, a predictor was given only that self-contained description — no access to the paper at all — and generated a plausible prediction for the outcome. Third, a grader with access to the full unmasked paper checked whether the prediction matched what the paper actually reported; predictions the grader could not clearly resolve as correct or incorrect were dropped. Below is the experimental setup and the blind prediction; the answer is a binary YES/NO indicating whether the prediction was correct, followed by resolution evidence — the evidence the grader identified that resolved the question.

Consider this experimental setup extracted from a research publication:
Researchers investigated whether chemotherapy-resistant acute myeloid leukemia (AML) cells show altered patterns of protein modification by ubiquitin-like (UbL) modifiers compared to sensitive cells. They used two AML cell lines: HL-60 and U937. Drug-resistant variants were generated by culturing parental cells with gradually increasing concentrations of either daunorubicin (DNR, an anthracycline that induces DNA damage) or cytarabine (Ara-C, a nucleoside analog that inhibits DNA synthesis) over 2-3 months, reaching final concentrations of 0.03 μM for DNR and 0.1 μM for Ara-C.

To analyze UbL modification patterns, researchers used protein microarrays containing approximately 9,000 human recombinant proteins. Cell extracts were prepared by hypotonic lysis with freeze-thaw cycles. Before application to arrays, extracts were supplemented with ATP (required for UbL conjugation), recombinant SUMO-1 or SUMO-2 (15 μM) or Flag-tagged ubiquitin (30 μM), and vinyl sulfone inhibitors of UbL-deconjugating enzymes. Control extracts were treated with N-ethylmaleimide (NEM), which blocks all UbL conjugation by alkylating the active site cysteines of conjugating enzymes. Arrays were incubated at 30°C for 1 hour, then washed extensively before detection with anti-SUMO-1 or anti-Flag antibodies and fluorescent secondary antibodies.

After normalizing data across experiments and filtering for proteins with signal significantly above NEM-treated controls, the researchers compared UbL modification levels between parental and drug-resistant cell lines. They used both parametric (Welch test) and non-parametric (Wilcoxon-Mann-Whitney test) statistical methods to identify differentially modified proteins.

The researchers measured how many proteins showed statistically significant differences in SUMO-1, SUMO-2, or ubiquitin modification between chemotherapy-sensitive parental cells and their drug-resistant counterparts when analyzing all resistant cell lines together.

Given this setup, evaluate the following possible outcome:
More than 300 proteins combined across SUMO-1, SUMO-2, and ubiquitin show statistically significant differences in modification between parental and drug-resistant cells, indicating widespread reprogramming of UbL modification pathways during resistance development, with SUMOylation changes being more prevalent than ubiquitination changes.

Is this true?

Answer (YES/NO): NO